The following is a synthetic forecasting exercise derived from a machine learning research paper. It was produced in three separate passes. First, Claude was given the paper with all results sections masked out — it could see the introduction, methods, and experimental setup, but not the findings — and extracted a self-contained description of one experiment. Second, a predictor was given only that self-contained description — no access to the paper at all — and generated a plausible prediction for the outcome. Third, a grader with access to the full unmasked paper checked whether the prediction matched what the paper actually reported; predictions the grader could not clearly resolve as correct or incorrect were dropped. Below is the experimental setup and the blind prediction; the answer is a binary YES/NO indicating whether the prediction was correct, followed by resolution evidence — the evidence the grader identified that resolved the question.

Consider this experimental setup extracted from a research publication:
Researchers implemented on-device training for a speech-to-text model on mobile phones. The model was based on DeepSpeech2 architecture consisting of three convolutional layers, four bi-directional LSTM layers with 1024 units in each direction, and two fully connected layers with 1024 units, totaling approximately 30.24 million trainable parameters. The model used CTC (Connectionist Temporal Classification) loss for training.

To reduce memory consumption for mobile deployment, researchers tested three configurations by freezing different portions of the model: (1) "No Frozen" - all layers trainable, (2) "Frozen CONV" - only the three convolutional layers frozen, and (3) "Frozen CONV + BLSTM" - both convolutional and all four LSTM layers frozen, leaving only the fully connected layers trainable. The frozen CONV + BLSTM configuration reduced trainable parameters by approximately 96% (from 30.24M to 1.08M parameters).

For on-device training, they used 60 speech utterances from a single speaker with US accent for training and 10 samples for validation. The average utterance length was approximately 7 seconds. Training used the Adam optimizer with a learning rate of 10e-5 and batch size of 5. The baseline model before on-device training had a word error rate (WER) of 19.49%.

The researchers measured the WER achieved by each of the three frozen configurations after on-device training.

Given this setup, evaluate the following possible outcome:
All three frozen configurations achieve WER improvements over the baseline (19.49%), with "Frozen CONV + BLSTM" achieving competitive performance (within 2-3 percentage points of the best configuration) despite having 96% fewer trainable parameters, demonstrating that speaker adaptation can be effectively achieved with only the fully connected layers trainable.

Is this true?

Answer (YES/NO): NO